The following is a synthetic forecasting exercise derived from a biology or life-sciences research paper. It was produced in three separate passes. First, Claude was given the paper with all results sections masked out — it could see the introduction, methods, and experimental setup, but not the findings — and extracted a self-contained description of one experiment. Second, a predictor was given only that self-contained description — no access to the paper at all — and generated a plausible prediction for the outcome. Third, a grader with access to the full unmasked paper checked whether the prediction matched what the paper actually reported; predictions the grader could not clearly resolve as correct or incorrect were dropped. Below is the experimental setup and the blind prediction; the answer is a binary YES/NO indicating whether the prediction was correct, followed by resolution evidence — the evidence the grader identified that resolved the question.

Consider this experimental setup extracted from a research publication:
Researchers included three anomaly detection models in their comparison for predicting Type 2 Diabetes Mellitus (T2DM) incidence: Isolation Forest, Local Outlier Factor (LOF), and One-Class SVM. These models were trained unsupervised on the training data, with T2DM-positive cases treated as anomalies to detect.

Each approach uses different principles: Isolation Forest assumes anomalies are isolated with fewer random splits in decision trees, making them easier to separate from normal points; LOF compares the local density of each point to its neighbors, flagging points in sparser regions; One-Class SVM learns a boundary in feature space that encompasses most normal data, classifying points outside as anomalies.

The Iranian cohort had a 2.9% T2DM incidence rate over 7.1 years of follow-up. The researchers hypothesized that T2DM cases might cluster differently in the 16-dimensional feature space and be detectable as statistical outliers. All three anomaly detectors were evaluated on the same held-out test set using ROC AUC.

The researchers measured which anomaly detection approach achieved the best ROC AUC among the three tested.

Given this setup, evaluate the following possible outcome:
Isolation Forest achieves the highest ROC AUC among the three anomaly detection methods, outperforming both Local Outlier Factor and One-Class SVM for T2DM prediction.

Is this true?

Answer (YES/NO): YES